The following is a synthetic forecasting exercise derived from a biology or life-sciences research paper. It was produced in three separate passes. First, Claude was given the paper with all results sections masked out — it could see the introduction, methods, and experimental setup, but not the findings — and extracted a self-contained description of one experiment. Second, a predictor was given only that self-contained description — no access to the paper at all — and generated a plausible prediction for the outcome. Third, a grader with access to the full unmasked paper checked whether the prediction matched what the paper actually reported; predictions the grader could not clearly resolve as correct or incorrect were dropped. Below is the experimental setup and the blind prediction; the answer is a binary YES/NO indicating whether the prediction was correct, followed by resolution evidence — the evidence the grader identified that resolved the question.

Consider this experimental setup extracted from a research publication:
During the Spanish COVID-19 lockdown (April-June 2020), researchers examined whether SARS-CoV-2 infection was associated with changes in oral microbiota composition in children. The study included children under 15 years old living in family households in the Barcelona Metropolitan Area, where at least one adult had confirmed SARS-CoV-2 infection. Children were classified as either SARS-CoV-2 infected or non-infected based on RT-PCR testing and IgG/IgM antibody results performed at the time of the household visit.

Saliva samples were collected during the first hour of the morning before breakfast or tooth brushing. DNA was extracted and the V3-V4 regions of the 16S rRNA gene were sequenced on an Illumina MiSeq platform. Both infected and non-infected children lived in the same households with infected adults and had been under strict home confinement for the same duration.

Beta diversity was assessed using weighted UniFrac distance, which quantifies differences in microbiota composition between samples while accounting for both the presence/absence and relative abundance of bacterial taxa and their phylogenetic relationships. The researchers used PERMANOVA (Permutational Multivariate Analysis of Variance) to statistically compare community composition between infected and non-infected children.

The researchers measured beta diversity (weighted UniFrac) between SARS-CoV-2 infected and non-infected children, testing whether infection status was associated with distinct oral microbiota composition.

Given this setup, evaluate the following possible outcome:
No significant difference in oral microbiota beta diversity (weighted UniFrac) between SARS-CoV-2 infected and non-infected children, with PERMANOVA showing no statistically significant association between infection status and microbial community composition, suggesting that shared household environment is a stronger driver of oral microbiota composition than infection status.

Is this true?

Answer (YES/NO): YES